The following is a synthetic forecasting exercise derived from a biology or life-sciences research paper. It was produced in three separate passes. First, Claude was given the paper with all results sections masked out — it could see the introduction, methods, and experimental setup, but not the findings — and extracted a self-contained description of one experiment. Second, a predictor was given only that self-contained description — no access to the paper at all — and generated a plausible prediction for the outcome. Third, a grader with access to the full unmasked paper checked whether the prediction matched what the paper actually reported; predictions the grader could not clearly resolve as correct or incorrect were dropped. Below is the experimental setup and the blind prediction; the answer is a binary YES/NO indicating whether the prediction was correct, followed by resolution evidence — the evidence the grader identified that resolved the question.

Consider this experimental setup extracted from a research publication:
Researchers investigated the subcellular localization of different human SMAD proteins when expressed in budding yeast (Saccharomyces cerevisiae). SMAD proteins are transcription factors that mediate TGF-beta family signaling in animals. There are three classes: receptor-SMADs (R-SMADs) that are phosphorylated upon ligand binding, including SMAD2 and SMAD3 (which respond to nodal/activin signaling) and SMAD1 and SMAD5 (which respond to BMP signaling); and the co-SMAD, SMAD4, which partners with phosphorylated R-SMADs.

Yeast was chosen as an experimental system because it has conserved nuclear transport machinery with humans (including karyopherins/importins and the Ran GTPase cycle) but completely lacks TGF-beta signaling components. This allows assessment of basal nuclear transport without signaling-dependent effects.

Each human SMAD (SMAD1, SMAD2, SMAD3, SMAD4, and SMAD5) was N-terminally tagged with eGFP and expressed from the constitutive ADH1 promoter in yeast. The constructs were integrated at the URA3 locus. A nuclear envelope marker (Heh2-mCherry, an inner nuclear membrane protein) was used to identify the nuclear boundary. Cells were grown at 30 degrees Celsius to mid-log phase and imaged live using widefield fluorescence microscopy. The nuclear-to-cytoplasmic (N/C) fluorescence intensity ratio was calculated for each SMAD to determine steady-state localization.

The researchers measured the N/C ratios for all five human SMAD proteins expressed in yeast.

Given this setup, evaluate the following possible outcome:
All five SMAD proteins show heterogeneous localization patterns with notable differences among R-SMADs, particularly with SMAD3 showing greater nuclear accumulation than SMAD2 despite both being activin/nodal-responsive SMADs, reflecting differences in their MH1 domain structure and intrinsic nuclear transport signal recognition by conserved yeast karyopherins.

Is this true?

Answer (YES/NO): NO